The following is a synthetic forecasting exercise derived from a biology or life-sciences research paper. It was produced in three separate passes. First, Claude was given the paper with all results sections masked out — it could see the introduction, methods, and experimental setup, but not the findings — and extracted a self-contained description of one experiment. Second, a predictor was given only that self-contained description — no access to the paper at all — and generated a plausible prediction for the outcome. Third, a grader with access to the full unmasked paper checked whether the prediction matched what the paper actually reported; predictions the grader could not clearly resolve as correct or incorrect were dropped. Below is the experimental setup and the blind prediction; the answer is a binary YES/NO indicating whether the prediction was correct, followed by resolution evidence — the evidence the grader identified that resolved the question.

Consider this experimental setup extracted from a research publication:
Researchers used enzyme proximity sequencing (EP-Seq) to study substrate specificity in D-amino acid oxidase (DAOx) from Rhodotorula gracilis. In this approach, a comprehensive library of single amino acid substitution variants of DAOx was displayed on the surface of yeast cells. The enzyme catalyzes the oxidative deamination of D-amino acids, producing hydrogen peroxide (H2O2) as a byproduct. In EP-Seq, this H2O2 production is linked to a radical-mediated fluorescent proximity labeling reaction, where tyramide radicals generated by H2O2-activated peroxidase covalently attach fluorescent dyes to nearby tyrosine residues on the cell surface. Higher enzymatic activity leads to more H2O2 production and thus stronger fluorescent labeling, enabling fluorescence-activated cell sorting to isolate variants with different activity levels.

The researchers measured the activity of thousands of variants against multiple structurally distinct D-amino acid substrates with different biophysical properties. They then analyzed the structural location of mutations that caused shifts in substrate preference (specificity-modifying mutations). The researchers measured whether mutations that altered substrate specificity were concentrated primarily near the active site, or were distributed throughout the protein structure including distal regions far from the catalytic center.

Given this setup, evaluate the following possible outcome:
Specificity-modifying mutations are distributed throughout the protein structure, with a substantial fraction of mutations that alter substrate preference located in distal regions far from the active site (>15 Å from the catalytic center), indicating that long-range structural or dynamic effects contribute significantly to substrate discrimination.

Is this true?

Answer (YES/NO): YES